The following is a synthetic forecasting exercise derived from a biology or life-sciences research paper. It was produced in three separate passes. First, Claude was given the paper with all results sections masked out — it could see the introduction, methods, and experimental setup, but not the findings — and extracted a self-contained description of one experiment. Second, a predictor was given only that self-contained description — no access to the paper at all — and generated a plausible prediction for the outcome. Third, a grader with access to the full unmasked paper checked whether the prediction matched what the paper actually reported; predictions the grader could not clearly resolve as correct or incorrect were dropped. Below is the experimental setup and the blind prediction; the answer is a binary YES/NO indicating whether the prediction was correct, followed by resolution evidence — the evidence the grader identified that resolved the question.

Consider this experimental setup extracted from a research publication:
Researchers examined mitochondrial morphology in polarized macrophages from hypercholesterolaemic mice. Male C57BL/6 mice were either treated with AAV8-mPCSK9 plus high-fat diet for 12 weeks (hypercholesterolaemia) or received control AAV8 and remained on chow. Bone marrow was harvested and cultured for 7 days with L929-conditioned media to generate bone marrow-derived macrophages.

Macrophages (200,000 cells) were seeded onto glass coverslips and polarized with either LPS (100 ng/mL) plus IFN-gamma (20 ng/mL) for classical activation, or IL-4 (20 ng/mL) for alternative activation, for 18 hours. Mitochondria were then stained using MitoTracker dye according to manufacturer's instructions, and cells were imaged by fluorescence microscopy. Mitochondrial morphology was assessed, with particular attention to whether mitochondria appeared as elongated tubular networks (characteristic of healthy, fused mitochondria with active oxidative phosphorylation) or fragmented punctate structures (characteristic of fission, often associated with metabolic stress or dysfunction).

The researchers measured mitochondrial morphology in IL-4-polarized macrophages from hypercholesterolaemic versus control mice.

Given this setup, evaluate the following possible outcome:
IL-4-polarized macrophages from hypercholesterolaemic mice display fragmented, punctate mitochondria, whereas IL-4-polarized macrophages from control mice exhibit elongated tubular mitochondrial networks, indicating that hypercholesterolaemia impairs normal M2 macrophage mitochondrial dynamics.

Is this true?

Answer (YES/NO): NO